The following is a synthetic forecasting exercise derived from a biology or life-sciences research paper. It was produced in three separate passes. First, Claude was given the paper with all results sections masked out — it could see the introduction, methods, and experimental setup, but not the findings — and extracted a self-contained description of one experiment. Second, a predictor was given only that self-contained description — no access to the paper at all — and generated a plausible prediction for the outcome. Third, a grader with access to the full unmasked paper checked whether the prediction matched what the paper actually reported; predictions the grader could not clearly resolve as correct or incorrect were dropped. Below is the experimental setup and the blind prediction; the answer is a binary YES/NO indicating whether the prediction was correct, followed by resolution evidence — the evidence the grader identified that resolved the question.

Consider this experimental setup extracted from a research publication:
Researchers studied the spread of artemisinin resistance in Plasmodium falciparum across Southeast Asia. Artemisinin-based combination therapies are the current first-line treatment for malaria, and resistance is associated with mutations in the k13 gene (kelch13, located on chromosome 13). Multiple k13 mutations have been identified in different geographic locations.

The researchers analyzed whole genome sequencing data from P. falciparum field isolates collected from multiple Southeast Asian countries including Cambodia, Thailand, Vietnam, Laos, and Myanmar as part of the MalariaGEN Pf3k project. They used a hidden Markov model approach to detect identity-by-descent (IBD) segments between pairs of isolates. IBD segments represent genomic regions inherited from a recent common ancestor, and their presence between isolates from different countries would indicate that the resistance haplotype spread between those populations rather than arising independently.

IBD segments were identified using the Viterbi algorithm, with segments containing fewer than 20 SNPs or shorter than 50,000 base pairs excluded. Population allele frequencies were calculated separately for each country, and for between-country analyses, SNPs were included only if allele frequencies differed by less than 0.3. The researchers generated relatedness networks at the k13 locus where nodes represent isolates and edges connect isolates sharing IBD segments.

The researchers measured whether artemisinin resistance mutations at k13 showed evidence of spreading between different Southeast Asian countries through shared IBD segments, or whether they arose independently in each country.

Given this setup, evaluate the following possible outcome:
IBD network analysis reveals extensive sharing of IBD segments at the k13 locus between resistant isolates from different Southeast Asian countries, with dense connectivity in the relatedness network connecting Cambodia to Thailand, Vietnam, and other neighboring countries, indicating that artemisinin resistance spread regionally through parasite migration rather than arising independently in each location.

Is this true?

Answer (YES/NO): NO